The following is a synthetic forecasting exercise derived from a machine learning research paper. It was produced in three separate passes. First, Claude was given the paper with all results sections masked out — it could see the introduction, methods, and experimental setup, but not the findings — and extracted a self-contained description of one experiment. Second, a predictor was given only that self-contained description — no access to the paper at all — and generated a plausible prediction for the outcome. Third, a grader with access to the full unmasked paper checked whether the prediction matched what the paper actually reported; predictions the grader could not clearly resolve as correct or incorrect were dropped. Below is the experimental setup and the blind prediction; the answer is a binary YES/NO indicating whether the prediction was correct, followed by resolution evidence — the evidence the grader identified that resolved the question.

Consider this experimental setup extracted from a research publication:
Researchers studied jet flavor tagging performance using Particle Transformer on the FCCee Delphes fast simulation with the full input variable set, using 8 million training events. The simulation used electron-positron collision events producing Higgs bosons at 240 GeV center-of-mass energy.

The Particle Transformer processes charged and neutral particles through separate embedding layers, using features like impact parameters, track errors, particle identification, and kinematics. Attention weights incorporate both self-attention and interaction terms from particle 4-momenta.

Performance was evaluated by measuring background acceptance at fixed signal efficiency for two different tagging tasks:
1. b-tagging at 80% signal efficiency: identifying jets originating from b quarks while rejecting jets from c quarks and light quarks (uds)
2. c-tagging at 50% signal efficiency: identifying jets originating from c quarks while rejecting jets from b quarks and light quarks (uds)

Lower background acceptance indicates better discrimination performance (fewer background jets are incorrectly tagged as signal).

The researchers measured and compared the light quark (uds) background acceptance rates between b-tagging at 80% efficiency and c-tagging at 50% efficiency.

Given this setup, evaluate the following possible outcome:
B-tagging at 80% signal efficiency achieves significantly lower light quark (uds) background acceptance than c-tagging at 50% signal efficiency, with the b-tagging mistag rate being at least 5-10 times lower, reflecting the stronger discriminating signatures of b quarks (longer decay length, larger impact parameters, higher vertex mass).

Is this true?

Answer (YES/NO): NO